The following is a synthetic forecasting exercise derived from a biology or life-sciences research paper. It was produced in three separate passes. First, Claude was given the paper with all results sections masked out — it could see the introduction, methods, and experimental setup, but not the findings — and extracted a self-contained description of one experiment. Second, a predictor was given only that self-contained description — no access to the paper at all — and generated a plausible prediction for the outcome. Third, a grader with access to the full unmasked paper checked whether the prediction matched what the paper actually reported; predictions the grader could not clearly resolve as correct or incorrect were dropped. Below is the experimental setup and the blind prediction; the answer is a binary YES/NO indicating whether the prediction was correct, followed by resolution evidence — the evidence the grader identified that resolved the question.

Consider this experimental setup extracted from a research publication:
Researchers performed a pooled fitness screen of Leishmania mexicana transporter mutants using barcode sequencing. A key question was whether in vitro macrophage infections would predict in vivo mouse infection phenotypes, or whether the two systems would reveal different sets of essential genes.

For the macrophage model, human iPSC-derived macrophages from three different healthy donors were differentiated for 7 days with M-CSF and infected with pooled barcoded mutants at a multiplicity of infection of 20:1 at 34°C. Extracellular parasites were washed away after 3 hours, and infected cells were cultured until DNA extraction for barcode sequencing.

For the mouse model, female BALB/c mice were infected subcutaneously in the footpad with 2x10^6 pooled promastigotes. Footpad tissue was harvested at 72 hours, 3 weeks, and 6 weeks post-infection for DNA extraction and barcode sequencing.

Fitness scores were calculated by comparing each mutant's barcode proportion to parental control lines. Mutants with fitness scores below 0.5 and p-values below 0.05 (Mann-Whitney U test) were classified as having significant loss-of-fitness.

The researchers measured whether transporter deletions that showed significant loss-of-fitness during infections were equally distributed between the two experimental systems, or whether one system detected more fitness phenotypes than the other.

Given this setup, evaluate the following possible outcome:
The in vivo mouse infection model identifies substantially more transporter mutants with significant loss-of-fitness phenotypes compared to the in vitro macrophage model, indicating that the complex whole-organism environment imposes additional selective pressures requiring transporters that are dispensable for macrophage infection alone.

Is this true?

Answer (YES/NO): YES